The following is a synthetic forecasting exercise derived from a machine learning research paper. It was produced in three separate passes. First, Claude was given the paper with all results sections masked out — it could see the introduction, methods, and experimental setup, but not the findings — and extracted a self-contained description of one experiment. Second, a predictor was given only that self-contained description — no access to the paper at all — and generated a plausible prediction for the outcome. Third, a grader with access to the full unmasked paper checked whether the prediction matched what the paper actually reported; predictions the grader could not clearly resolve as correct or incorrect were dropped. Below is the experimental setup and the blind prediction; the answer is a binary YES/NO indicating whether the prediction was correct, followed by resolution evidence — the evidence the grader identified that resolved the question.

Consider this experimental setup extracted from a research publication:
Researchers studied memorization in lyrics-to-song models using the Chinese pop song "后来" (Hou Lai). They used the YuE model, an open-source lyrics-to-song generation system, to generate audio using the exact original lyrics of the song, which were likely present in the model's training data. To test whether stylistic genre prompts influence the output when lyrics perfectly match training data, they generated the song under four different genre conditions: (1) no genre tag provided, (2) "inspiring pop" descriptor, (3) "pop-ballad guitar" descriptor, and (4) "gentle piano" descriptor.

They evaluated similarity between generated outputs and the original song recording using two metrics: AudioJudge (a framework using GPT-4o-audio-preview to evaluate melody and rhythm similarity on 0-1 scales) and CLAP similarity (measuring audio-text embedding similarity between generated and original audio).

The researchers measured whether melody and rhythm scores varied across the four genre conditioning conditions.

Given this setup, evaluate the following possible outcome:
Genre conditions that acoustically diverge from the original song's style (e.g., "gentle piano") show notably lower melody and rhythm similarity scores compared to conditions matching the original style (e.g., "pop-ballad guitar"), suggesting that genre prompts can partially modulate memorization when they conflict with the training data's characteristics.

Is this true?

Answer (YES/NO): NO